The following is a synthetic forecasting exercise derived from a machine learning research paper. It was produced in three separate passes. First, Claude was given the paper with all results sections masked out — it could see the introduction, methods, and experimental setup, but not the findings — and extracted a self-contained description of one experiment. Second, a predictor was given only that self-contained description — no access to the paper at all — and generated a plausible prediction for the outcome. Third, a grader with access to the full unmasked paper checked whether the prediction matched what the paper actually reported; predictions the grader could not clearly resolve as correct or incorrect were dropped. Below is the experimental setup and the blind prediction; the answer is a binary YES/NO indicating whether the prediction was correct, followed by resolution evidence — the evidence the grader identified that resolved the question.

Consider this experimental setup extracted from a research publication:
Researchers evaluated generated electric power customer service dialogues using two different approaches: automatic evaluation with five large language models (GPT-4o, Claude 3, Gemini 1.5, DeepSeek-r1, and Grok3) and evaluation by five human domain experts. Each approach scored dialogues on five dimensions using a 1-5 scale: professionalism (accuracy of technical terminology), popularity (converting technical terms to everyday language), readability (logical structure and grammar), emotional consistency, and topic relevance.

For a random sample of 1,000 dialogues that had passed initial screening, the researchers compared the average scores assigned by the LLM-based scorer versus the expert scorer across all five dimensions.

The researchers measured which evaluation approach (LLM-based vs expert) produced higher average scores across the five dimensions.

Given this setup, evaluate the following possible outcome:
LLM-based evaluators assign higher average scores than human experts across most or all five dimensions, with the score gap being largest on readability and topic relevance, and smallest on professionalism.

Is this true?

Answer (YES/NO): NO